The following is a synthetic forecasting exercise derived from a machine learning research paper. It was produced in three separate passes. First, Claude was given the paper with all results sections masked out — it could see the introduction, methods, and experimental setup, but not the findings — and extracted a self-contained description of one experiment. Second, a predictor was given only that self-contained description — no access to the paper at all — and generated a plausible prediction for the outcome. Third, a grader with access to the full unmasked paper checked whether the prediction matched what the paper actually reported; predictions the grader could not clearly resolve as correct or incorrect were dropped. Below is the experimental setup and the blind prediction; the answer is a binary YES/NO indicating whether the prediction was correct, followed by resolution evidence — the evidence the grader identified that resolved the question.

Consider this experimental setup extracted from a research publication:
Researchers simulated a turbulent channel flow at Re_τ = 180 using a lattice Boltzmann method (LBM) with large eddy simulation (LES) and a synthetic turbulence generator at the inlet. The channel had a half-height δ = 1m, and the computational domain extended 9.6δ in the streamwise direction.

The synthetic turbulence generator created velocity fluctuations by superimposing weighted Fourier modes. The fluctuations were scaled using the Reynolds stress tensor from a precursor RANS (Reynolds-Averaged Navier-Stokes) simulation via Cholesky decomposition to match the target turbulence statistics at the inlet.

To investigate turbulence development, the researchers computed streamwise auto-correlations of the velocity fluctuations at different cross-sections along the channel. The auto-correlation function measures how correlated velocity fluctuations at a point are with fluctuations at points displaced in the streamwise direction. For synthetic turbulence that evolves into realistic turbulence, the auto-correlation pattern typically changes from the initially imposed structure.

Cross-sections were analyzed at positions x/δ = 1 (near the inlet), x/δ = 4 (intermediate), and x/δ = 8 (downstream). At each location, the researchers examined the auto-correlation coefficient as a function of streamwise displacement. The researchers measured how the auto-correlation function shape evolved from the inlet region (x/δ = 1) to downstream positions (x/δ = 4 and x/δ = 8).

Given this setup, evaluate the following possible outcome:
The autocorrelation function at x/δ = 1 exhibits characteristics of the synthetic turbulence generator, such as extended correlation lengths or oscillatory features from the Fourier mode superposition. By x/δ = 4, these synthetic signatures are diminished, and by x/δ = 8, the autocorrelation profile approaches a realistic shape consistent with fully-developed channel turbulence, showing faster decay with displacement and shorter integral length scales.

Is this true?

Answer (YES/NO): NO